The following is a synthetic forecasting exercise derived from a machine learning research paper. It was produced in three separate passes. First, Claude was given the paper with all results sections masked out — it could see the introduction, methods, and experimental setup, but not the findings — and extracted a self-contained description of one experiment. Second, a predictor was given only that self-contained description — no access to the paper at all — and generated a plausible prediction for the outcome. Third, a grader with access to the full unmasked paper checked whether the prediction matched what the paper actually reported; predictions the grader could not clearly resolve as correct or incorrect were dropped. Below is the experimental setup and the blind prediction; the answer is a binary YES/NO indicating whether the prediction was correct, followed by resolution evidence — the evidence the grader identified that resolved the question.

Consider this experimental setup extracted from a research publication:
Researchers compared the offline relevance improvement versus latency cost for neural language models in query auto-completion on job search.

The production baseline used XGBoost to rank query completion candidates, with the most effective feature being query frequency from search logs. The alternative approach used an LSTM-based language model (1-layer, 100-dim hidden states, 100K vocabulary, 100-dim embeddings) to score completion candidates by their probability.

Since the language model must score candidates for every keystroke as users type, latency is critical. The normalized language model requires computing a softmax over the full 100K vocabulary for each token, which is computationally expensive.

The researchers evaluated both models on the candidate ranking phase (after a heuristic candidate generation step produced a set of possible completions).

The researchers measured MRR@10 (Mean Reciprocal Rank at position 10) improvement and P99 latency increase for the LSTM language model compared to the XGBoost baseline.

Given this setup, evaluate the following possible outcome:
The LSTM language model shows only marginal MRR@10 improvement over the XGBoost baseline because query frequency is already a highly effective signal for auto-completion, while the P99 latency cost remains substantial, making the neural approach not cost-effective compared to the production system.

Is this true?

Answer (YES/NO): NO